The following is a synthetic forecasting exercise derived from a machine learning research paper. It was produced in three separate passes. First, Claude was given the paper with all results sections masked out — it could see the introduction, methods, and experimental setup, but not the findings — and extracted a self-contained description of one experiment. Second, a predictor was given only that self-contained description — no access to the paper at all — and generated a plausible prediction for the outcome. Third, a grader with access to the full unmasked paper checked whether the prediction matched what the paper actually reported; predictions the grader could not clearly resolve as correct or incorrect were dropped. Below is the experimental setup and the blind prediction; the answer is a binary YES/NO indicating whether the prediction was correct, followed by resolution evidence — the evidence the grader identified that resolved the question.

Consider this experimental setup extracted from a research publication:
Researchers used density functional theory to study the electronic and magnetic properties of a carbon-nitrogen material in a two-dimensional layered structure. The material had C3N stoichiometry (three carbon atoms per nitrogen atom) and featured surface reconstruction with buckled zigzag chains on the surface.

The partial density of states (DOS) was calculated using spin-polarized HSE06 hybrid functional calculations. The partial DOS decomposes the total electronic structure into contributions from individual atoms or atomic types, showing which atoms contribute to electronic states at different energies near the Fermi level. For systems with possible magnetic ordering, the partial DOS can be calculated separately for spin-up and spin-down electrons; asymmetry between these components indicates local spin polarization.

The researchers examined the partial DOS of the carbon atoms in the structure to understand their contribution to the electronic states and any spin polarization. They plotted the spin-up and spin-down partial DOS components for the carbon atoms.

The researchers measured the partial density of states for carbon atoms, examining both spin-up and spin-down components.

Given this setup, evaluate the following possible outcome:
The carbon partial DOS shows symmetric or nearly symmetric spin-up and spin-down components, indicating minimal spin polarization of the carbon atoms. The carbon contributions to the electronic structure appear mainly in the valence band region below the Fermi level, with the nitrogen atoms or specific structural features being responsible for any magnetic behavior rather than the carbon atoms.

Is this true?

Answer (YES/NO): NO